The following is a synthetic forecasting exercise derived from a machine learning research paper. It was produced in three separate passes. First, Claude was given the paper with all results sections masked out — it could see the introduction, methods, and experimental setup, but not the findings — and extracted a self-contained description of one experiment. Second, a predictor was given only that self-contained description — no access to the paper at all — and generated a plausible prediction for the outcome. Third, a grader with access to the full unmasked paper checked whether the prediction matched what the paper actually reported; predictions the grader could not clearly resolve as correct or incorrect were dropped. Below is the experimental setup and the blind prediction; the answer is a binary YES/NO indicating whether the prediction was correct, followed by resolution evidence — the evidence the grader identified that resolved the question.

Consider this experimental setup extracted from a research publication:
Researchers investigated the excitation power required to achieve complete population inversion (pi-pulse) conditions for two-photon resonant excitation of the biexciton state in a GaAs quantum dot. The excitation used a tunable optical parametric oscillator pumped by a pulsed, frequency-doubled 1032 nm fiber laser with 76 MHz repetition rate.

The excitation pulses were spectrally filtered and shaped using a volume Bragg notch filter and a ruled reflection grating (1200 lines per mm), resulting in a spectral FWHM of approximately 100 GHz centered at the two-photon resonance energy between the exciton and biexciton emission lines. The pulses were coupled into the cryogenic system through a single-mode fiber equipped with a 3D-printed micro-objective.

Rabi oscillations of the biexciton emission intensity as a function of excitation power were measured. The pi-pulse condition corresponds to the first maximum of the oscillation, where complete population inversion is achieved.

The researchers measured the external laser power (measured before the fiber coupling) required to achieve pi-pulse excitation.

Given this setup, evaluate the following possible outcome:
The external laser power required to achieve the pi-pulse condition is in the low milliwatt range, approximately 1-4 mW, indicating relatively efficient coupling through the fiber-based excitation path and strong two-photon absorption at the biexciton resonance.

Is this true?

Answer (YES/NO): NO